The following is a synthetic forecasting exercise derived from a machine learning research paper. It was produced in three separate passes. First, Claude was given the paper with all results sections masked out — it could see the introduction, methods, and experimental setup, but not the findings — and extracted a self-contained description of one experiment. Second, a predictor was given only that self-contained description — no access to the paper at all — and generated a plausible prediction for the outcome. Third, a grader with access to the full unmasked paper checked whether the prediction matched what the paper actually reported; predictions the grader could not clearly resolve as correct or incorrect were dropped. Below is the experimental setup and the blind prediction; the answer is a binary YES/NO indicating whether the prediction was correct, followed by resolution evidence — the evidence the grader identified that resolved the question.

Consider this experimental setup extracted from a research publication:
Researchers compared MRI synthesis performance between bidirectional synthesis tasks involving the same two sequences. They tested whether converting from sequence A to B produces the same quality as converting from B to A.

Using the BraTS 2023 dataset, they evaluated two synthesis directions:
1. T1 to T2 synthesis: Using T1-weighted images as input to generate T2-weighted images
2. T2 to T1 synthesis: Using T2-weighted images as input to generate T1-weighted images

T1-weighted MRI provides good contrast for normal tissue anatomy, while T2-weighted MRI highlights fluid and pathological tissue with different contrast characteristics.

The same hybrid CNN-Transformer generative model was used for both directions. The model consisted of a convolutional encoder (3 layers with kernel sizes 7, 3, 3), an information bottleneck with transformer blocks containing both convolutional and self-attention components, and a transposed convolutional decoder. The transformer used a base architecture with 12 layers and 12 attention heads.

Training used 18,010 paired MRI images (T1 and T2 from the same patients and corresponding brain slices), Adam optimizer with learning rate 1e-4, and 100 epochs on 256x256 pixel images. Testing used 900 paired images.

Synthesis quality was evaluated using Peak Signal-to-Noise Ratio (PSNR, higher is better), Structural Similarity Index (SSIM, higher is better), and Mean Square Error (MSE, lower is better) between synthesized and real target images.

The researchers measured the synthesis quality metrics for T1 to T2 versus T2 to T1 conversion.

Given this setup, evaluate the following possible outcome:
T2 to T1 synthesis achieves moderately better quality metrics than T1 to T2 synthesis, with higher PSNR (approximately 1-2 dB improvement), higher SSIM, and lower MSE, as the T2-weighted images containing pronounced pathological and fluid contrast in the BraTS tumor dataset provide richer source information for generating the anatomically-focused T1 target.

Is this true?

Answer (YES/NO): NO